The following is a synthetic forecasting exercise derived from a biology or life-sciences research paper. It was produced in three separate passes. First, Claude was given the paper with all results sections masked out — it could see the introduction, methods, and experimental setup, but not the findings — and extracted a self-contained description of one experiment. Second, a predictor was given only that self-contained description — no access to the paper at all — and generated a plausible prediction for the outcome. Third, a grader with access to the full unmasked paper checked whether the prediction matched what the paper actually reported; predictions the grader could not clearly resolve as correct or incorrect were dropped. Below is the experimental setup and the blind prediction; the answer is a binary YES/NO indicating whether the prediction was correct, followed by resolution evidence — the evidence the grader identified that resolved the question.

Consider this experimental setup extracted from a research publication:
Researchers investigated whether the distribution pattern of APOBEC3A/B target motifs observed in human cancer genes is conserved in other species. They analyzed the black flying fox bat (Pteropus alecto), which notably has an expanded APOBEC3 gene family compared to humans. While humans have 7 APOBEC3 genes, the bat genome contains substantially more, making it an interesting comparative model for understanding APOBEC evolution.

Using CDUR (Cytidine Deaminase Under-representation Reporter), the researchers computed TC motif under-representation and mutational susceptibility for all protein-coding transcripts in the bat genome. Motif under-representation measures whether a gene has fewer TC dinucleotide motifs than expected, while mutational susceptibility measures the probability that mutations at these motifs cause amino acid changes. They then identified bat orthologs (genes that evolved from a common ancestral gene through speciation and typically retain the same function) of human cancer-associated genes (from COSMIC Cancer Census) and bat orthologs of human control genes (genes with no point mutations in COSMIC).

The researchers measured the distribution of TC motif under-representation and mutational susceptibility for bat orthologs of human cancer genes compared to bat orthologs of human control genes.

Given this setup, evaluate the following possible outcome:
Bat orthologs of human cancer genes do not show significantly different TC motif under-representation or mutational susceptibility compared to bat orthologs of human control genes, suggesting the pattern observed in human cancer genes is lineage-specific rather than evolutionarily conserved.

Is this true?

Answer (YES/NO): NO